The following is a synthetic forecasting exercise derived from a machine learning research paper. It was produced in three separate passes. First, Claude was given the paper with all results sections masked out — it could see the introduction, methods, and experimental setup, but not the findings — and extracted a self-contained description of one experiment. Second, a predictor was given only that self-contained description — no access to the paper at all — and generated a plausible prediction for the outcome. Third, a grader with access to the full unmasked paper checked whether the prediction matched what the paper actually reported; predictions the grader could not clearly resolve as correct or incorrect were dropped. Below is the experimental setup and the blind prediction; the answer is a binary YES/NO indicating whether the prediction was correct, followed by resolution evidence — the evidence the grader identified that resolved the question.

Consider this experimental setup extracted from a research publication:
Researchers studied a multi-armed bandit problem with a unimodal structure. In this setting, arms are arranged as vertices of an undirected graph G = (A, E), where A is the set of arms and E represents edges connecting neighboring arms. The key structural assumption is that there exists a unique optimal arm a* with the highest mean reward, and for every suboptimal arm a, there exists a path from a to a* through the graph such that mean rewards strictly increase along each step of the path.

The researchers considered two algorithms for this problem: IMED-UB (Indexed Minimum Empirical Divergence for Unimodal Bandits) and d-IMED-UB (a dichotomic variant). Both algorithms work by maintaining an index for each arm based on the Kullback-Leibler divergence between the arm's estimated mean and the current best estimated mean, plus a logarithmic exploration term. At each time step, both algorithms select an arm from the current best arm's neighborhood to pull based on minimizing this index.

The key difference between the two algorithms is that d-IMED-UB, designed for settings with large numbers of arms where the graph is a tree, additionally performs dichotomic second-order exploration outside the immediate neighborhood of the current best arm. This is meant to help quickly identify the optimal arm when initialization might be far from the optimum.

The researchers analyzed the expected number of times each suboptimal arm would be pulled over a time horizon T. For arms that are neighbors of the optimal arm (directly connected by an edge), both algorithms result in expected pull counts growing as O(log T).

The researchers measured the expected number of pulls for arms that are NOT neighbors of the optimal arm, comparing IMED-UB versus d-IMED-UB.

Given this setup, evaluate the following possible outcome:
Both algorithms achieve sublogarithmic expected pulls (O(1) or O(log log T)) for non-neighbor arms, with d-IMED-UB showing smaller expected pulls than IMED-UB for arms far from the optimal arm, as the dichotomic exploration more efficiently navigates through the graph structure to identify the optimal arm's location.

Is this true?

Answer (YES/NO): NO